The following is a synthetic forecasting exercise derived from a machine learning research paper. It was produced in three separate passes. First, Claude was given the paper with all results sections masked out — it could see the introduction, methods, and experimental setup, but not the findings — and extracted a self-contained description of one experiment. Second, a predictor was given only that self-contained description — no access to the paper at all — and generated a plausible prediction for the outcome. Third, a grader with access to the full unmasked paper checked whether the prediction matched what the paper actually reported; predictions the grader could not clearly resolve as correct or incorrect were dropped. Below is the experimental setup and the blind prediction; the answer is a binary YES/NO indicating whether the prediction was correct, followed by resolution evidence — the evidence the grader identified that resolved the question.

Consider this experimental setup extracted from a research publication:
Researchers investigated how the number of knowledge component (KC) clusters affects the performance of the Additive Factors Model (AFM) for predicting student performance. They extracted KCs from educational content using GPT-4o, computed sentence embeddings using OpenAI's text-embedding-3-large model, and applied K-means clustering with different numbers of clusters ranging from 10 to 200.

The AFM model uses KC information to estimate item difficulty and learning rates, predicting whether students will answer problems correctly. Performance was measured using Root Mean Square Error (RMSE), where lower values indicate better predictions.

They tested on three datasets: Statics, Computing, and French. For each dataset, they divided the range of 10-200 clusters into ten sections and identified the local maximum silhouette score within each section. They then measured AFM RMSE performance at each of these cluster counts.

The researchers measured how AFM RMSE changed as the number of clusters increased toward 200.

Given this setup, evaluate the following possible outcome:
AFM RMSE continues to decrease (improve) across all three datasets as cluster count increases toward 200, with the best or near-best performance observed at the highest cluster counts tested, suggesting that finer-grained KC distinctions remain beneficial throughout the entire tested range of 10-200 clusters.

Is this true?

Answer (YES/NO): YES